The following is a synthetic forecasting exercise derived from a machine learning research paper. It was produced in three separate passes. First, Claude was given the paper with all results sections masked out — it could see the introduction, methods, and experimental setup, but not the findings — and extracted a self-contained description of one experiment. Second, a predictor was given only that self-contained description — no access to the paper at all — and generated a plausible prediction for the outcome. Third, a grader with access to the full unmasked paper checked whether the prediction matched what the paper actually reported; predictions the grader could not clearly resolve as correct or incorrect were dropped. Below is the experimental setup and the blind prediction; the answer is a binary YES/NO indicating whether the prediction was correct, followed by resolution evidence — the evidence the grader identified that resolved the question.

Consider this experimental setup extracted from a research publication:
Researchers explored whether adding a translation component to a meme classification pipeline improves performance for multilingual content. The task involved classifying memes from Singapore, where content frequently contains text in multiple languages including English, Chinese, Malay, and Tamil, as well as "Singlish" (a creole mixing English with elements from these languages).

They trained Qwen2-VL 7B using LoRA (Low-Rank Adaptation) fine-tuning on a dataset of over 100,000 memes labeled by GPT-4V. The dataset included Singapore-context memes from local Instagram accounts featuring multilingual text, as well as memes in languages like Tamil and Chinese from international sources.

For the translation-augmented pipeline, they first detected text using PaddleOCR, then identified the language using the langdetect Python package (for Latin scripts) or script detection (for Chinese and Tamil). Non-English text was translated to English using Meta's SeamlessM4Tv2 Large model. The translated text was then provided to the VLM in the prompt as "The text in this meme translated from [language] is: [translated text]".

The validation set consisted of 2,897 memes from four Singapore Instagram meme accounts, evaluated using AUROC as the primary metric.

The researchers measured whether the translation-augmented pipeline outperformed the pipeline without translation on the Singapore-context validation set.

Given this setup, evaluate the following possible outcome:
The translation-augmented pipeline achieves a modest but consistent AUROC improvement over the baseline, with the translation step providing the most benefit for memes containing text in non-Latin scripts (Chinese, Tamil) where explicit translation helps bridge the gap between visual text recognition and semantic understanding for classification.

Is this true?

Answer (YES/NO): NO